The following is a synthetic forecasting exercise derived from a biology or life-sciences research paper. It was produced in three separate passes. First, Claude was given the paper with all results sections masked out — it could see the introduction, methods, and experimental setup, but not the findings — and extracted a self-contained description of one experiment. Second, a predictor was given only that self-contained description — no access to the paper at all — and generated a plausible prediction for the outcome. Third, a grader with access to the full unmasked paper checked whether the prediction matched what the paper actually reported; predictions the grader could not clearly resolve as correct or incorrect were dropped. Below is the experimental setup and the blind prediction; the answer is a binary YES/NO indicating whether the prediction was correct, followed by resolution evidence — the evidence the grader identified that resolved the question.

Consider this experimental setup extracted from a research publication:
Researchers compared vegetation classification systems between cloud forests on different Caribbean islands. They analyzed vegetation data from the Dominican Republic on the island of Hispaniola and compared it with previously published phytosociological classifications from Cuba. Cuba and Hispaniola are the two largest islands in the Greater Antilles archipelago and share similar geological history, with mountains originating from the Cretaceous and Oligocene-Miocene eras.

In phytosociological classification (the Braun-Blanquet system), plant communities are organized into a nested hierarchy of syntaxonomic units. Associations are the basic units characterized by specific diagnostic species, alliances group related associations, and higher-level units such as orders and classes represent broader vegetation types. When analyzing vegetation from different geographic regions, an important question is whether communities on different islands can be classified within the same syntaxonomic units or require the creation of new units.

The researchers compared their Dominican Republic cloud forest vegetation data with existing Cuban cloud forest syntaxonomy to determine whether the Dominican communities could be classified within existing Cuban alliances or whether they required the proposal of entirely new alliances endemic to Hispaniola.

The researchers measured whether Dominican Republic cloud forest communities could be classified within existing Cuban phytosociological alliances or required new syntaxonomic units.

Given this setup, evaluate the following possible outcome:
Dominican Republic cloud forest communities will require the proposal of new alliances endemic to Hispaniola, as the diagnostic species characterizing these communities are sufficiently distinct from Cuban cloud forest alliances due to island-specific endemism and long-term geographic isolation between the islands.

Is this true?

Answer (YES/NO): YES